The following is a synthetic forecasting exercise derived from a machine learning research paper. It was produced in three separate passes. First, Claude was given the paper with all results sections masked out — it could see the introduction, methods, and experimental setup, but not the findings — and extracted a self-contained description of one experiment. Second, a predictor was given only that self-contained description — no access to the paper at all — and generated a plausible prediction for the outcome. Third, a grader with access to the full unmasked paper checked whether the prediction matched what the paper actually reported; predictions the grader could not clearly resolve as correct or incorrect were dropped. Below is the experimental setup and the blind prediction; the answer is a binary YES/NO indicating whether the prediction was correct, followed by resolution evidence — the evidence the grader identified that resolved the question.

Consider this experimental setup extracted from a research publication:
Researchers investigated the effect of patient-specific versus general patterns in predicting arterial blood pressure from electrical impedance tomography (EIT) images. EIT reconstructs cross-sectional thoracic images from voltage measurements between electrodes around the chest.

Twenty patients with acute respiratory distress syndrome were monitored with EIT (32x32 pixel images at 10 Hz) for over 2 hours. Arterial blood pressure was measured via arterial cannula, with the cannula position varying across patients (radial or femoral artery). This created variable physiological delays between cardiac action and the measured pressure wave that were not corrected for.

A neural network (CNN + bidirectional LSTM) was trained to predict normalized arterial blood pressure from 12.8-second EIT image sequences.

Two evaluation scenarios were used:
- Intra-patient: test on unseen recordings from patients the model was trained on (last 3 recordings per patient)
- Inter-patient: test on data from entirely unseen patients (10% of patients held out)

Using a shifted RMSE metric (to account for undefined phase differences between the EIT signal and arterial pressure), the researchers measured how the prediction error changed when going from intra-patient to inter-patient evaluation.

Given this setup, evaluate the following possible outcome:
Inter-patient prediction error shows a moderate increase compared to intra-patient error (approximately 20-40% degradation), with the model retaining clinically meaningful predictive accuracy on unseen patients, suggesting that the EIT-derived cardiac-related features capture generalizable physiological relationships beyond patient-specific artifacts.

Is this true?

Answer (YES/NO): NO